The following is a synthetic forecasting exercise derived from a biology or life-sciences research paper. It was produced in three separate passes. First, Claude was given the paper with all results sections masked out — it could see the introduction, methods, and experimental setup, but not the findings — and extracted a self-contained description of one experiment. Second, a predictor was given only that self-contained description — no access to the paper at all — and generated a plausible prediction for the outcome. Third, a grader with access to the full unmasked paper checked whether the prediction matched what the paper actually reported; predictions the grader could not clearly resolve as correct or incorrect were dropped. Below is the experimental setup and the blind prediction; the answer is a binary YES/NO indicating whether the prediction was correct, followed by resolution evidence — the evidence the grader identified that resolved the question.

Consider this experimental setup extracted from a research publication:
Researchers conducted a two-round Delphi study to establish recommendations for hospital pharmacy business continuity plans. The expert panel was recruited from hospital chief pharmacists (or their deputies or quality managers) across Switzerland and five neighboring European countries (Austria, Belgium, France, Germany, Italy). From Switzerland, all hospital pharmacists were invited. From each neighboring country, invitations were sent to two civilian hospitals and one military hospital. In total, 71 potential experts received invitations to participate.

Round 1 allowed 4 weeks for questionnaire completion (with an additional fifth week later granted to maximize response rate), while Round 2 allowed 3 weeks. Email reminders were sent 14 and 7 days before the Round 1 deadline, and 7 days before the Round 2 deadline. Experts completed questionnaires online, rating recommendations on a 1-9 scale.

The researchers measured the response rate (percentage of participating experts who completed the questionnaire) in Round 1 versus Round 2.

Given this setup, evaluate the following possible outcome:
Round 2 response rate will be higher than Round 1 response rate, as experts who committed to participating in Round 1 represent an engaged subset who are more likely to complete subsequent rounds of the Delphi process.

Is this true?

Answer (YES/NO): YES